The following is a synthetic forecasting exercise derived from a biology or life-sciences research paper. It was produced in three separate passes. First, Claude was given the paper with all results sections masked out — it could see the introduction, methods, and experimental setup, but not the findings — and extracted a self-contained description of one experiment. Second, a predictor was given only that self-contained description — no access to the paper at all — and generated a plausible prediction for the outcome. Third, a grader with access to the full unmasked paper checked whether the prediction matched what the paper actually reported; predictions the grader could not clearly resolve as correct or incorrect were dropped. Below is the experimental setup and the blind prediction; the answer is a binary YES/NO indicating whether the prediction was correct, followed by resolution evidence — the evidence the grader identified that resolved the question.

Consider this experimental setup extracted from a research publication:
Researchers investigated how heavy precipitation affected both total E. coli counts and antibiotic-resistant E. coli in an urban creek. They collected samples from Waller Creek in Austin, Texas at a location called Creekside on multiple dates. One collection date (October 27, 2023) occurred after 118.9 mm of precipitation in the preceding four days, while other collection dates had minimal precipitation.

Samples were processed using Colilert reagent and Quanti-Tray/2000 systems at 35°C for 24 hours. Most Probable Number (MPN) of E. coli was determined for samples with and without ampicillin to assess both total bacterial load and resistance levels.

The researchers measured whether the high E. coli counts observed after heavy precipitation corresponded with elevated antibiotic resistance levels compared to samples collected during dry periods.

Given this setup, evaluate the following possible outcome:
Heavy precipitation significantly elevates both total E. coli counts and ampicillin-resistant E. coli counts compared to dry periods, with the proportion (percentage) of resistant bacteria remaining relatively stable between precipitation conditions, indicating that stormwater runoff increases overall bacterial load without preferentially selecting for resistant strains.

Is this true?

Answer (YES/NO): NO